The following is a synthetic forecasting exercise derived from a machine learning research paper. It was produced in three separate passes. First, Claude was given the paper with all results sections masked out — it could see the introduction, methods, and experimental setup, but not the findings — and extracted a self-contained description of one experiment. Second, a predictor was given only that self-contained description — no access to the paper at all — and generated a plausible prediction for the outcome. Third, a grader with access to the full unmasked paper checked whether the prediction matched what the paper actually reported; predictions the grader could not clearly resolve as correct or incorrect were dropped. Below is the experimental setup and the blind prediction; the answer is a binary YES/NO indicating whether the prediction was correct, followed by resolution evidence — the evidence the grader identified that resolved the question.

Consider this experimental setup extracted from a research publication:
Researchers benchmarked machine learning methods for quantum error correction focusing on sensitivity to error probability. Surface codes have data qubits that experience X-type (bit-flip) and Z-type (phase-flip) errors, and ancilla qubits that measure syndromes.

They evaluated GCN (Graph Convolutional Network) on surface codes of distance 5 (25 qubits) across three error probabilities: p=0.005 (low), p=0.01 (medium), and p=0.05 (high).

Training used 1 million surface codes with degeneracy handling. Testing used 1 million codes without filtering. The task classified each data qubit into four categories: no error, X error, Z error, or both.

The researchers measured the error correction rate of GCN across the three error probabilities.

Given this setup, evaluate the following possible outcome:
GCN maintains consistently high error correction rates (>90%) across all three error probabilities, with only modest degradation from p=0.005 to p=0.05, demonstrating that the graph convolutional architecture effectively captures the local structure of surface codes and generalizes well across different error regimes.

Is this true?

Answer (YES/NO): NO